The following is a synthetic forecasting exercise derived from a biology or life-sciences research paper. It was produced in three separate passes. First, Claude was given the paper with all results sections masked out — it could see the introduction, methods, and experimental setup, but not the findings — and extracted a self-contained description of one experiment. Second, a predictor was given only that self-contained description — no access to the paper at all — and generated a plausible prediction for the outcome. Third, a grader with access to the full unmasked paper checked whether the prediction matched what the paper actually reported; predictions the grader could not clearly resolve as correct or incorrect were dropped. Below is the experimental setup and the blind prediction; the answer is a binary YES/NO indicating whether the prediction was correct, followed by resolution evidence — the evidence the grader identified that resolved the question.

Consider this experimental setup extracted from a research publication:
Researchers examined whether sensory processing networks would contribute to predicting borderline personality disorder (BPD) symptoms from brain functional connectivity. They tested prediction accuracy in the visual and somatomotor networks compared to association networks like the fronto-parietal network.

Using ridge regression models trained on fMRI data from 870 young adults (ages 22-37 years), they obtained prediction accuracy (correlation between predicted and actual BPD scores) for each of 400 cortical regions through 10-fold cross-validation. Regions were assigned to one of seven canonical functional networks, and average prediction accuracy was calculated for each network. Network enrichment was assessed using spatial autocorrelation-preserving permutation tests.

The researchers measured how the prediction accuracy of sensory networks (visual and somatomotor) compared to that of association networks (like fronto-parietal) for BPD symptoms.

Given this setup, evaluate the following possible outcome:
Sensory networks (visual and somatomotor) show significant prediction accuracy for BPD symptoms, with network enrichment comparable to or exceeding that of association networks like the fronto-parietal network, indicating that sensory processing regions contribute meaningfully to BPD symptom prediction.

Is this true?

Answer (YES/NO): NO